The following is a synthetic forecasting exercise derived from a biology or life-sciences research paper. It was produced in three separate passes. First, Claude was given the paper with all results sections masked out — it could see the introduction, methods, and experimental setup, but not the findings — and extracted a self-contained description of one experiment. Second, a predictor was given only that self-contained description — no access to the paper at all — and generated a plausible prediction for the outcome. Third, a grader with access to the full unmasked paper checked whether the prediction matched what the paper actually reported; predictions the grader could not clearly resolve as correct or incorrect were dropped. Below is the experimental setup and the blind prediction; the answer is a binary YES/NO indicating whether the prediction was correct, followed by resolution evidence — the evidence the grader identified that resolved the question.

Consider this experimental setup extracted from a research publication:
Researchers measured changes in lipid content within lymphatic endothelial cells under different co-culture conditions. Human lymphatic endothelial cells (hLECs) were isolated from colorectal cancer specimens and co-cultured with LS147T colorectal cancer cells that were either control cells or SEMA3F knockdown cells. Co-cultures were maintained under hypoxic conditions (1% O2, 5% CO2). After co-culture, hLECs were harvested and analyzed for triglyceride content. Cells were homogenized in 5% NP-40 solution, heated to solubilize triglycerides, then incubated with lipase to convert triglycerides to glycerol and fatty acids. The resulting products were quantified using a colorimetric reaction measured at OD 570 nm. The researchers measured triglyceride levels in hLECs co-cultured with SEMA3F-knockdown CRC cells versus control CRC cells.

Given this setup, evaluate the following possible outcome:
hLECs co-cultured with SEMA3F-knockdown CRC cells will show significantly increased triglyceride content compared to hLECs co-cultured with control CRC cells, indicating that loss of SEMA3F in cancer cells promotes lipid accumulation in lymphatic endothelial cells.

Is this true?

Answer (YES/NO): YES